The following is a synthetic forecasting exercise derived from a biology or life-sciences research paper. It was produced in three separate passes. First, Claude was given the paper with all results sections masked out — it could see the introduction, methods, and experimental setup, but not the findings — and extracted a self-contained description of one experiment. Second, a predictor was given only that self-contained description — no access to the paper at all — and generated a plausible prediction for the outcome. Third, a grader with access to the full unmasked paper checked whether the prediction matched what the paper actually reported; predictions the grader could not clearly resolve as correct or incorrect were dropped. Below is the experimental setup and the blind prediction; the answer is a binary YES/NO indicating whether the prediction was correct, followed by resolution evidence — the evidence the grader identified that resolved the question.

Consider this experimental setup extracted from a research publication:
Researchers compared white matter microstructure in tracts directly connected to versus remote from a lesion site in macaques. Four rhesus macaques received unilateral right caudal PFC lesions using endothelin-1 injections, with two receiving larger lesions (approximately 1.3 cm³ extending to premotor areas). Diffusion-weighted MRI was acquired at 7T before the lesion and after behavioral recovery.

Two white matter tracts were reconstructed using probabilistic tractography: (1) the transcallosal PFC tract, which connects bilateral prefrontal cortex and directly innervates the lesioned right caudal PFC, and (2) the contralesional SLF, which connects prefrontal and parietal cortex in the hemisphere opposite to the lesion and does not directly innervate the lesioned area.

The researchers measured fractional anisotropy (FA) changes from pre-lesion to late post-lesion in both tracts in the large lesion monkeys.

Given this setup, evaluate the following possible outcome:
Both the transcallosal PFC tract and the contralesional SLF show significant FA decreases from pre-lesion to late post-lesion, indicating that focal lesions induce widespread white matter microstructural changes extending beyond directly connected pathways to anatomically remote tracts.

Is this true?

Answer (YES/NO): NO